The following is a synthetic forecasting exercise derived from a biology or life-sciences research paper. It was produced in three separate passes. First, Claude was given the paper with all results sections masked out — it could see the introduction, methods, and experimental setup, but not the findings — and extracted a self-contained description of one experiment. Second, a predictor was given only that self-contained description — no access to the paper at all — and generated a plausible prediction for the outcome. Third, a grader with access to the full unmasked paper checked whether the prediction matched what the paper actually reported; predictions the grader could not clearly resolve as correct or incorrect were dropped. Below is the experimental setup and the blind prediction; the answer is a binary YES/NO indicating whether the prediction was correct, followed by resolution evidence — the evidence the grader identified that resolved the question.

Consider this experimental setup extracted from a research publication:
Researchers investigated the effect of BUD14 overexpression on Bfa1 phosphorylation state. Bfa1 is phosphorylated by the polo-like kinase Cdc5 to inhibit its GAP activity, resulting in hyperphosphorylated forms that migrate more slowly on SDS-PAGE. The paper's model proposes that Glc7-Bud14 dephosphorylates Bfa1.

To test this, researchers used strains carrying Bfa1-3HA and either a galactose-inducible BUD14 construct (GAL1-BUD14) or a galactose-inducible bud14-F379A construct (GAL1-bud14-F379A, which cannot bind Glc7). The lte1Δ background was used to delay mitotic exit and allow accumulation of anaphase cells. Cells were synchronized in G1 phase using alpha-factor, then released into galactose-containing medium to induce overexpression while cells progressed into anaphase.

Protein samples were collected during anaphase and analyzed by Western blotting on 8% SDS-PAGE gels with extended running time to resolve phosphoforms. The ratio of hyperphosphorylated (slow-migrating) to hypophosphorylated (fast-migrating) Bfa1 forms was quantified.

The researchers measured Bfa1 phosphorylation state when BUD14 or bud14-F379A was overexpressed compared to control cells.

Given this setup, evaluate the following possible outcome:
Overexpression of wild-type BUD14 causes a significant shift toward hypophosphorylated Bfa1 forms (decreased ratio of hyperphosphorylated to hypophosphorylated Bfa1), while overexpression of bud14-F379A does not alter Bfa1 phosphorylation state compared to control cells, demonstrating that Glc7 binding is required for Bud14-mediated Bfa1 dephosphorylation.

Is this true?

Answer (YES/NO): YES